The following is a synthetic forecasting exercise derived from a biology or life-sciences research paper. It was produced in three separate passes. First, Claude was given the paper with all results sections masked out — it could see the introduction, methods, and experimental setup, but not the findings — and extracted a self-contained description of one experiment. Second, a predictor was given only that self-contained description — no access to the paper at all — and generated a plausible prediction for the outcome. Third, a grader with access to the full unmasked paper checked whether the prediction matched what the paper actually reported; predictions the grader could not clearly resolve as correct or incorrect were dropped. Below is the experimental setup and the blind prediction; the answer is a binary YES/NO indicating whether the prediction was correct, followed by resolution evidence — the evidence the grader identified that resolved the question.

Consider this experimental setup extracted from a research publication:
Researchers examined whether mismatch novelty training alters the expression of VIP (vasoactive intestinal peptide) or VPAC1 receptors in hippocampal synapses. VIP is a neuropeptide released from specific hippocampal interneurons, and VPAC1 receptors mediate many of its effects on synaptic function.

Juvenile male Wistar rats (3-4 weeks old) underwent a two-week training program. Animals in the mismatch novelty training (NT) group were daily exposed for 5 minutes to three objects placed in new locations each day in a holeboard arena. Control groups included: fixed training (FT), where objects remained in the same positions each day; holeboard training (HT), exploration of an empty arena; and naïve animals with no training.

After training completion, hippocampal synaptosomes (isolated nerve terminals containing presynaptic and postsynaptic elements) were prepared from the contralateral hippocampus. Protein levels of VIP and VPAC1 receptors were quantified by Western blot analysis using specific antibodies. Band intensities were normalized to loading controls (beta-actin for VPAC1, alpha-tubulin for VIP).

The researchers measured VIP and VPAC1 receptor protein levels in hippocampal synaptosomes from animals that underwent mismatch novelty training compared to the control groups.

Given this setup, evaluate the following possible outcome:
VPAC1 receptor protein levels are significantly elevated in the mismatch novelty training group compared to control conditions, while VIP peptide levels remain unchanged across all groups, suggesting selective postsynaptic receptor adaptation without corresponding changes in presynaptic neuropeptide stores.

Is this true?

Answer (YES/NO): NO